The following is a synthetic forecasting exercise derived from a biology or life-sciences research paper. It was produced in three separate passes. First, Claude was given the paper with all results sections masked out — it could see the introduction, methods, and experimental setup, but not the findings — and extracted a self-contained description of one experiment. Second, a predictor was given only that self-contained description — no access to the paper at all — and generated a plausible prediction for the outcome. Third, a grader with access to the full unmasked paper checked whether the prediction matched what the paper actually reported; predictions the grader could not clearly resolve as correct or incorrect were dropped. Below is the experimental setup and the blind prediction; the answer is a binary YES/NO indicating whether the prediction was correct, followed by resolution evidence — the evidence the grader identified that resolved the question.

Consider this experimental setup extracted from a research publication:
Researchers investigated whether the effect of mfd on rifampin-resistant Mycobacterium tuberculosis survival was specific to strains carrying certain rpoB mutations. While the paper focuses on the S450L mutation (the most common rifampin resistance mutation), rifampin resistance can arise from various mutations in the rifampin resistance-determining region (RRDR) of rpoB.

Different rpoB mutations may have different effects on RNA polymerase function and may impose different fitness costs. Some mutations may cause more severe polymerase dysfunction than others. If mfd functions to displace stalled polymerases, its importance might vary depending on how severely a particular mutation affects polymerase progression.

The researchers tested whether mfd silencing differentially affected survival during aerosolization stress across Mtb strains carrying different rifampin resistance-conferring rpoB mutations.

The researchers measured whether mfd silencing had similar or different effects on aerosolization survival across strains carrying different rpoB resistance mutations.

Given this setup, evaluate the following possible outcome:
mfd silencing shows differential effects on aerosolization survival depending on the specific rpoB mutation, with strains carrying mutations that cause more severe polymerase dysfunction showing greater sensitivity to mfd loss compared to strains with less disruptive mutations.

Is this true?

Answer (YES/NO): YES